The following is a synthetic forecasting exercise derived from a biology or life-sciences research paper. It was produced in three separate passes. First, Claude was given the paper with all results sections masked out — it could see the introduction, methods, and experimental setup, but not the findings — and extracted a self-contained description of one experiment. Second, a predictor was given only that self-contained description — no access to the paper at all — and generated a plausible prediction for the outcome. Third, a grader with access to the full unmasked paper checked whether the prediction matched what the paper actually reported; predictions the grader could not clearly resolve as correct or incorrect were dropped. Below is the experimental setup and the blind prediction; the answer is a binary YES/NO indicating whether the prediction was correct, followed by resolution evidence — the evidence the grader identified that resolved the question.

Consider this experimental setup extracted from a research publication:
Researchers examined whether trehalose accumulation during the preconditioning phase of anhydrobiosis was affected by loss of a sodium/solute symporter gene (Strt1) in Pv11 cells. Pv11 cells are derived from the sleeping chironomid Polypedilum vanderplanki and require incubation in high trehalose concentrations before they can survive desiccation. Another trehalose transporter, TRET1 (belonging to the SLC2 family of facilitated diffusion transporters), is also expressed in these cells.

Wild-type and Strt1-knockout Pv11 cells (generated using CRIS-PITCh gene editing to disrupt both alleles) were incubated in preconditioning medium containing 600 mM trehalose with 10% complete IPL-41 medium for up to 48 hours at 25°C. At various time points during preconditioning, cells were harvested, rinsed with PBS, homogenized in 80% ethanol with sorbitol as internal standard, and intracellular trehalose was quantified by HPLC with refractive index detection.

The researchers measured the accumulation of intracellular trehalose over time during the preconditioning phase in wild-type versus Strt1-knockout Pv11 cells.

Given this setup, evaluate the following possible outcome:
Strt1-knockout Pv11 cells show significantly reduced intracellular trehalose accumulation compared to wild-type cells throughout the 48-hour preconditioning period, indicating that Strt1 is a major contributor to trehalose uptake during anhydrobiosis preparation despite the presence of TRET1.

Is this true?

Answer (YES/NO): NO